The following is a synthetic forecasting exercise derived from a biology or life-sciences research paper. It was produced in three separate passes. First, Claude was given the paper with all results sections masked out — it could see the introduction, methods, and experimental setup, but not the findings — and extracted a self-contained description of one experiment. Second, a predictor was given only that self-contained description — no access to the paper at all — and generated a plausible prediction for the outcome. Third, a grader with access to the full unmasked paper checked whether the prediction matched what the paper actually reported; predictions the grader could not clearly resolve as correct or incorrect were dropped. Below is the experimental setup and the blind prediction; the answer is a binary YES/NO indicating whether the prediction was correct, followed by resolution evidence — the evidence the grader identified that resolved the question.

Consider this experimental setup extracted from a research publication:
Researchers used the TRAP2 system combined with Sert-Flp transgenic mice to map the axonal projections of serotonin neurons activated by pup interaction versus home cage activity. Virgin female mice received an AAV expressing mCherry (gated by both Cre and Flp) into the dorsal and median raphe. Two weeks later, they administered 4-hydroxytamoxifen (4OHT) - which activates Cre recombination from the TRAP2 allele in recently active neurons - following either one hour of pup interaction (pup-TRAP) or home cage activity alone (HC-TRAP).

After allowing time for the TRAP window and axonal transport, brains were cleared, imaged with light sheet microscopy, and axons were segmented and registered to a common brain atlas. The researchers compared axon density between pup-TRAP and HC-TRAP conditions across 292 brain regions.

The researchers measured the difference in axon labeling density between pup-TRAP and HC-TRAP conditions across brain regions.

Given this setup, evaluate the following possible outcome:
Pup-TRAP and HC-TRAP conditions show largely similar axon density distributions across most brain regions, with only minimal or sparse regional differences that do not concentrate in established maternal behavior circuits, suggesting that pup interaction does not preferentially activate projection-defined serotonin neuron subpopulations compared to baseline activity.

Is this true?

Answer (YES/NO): NO